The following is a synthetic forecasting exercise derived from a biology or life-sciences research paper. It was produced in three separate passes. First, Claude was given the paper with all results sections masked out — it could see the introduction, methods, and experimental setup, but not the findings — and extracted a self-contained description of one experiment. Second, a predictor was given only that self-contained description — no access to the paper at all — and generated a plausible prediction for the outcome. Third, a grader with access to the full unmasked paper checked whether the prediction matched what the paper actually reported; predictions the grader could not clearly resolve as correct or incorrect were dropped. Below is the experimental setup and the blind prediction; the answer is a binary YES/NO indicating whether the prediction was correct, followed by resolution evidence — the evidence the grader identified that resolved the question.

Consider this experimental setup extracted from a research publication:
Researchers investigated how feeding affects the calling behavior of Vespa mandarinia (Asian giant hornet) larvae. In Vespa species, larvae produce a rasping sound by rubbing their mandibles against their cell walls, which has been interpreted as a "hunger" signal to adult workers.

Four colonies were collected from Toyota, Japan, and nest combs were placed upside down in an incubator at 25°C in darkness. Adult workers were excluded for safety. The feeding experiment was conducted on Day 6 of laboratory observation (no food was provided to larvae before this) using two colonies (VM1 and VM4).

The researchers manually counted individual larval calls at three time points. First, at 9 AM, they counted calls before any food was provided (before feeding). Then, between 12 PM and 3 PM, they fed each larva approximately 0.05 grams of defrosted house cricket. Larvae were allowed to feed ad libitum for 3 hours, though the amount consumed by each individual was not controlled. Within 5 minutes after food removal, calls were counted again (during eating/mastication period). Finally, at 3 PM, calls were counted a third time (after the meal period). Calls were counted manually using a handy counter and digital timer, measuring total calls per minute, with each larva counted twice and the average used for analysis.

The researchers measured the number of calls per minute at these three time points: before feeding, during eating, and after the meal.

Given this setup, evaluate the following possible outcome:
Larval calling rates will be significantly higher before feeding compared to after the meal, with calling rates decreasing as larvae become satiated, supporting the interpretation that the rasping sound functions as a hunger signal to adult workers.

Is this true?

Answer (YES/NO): NO